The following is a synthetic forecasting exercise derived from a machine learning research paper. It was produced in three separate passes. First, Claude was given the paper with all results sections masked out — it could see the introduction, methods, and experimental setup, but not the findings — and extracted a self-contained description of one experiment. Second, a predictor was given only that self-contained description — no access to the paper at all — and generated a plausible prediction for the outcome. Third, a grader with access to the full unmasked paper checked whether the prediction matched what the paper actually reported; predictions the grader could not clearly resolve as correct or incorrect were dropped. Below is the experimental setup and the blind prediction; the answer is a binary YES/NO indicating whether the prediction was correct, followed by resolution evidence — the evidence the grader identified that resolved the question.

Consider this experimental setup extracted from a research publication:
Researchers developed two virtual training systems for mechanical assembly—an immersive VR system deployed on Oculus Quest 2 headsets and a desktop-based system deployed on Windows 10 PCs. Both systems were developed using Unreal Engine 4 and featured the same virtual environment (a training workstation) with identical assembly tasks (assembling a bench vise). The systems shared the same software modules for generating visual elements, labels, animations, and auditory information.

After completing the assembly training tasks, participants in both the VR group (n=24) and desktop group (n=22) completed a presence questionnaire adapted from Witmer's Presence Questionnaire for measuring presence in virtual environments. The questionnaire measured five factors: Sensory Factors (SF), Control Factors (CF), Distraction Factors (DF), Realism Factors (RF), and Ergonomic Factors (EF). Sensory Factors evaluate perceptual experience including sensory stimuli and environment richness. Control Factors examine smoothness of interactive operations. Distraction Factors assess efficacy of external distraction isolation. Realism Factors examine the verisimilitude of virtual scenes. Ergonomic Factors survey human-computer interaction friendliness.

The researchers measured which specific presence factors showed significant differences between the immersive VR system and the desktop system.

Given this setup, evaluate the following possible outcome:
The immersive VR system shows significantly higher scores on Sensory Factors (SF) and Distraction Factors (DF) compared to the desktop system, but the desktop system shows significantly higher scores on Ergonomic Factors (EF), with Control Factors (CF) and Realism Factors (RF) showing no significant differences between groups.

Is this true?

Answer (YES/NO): NO